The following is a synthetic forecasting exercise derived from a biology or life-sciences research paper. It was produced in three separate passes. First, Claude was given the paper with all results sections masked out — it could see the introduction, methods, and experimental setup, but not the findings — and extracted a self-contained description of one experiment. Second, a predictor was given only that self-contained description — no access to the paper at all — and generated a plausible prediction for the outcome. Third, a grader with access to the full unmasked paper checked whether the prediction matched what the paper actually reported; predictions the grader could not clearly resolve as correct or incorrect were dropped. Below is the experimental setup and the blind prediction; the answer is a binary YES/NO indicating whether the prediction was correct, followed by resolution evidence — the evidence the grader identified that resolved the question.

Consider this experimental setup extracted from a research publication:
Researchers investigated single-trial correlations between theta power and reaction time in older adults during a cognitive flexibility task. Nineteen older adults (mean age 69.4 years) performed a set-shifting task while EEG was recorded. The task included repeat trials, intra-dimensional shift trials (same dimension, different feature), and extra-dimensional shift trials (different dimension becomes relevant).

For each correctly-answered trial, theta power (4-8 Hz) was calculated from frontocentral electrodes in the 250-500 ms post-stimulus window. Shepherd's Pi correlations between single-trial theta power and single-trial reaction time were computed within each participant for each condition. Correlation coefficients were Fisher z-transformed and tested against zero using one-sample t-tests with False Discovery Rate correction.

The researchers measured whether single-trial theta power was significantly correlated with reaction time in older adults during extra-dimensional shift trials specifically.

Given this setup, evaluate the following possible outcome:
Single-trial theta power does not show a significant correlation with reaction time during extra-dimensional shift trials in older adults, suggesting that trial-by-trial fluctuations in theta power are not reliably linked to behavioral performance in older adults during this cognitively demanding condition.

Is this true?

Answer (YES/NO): YES